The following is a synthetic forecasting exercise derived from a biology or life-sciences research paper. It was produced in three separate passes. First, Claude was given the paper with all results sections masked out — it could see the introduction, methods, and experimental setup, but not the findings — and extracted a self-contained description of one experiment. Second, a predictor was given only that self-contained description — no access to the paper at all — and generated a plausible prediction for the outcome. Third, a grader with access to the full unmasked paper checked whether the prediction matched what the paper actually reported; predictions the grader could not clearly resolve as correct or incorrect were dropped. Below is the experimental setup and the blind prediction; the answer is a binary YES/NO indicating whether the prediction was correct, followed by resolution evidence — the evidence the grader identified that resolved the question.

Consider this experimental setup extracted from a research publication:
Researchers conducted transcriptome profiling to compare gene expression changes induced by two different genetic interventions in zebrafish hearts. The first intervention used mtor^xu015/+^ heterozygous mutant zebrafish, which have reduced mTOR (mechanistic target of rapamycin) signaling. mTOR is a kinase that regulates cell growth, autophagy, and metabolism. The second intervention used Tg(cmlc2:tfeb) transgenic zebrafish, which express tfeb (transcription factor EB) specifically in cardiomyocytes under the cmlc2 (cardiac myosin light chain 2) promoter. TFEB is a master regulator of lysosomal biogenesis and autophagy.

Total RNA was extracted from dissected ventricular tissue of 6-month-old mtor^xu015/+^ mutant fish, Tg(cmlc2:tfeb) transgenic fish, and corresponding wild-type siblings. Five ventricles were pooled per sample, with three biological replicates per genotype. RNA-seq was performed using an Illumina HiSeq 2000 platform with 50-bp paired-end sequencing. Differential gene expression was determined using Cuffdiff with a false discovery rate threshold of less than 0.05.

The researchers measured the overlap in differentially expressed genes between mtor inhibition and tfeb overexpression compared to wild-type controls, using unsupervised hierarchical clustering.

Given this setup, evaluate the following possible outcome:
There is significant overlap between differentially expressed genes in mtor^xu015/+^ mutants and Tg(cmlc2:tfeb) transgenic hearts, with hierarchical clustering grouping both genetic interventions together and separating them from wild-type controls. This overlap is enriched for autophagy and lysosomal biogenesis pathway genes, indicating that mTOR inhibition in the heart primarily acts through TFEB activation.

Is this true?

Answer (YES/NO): NO